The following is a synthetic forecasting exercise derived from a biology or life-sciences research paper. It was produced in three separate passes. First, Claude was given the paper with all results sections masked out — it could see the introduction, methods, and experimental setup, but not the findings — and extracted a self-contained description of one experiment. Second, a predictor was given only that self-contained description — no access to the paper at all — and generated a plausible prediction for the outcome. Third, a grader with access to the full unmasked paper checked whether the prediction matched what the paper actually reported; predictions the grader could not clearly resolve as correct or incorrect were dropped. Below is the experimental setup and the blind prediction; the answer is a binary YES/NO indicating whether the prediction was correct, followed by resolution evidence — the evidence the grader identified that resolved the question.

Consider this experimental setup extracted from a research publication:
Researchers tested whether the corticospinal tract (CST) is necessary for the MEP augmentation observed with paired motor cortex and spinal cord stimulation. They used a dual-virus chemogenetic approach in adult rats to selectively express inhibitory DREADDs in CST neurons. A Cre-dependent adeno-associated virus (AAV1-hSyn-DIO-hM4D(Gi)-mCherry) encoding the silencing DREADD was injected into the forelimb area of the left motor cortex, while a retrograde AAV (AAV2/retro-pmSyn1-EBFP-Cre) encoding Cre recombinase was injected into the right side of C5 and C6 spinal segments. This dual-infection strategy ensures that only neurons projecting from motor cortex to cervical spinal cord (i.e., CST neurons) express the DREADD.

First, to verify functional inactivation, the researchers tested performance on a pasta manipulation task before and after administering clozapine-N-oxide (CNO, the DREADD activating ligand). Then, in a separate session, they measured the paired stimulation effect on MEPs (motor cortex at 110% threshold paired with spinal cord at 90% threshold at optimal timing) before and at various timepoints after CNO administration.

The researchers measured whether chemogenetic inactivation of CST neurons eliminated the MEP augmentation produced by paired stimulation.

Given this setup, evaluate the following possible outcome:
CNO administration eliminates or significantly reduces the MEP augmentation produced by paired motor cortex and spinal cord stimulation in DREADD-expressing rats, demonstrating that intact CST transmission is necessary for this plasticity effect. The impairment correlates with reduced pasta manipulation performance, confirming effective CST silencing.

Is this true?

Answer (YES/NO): YES